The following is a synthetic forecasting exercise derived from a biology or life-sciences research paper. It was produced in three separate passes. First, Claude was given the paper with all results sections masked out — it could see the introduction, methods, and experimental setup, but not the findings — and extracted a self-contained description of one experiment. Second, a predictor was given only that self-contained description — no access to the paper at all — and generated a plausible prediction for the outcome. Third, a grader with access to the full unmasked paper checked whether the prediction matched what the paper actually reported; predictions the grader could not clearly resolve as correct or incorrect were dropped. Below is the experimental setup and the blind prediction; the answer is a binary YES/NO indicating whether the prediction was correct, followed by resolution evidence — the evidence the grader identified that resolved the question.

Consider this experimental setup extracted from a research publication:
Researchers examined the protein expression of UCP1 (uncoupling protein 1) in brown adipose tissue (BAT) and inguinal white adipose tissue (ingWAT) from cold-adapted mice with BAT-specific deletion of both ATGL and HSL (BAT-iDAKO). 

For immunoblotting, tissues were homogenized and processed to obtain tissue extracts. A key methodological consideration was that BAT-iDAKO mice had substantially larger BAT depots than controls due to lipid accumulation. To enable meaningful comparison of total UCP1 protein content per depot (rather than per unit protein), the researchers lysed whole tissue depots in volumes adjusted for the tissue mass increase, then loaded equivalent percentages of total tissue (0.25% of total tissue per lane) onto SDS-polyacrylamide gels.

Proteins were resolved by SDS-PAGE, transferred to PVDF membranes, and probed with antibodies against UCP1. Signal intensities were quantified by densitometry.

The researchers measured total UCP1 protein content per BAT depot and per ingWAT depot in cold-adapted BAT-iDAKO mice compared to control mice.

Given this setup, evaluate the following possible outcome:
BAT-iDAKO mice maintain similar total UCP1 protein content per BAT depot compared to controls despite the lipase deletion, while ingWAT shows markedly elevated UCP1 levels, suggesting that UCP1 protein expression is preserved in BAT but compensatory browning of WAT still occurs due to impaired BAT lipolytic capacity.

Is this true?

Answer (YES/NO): NO